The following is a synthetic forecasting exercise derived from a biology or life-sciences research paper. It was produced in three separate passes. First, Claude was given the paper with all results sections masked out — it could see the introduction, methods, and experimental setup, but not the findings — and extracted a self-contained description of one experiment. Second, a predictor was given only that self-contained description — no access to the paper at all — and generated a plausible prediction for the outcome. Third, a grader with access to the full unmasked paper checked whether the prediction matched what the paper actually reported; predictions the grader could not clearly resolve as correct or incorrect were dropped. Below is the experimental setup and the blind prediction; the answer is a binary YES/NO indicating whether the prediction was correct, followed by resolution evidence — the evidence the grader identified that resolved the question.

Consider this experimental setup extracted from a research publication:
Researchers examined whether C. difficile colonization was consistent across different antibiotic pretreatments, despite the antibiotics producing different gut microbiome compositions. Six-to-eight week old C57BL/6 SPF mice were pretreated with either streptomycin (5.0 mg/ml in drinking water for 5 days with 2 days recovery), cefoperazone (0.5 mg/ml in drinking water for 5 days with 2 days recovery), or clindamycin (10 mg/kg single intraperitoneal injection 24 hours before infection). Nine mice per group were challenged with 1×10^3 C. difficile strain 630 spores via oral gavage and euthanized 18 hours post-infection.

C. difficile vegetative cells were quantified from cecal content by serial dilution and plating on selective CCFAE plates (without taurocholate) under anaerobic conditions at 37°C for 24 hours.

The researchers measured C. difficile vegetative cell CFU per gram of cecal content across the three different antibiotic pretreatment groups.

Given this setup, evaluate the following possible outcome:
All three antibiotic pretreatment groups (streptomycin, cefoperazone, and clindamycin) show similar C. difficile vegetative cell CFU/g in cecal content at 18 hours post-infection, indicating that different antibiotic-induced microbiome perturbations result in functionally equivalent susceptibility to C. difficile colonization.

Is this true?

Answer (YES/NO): YES